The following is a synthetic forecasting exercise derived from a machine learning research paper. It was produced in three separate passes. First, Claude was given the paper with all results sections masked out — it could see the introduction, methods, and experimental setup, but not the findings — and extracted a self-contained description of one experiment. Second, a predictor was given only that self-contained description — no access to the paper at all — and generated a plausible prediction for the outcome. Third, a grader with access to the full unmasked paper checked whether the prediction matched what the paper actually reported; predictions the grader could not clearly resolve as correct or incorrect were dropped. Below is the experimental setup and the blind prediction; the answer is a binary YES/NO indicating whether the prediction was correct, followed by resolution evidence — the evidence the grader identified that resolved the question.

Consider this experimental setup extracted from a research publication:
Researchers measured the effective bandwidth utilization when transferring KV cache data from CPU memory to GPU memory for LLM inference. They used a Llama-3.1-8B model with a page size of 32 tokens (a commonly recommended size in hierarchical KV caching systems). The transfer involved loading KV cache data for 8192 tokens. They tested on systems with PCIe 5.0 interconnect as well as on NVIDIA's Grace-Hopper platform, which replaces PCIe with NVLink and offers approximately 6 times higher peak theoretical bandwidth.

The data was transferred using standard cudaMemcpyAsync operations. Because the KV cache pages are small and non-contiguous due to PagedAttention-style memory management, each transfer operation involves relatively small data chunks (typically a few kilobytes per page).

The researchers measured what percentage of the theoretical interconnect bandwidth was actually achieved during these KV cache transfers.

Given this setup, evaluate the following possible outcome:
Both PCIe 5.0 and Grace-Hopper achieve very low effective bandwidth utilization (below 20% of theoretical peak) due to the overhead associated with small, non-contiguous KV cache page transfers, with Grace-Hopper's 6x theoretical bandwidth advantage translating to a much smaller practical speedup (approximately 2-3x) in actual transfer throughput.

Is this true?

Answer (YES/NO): NO